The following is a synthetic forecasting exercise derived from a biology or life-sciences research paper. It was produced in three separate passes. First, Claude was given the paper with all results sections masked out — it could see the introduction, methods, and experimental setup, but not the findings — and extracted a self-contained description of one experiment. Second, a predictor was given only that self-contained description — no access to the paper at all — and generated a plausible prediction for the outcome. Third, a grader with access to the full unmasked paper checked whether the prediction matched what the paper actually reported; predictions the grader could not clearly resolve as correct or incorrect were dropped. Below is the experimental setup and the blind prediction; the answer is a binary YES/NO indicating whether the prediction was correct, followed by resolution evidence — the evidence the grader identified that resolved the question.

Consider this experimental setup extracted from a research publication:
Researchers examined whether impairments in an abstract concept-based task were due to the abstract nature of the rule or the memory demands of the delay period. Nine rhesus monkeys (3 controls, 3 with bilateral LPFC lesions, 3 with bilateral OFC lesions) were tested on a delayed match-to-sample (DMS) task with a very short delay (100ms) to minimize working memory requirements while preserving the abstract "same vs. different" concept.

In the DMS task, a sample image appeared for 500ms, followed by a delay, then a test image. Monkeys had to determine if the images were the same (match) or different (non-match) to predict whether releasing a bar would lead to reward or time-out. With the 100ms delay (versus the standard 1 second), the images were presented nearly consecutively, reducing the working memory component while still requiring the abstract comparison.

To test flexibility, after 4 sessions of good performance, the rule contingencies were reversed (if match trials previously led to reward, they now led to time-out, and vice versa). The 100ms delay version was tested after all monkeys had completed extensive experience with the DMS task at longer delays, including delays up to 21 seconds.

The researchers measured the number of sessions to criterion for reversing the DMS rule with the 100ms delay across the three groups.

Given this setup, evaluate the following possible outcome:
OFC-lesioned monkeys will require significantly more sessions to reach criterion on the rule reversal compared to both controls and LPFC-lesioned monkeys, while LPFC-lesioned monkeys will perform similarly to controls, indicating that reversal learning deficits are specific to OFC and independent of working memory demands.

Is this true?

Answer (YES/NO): NO